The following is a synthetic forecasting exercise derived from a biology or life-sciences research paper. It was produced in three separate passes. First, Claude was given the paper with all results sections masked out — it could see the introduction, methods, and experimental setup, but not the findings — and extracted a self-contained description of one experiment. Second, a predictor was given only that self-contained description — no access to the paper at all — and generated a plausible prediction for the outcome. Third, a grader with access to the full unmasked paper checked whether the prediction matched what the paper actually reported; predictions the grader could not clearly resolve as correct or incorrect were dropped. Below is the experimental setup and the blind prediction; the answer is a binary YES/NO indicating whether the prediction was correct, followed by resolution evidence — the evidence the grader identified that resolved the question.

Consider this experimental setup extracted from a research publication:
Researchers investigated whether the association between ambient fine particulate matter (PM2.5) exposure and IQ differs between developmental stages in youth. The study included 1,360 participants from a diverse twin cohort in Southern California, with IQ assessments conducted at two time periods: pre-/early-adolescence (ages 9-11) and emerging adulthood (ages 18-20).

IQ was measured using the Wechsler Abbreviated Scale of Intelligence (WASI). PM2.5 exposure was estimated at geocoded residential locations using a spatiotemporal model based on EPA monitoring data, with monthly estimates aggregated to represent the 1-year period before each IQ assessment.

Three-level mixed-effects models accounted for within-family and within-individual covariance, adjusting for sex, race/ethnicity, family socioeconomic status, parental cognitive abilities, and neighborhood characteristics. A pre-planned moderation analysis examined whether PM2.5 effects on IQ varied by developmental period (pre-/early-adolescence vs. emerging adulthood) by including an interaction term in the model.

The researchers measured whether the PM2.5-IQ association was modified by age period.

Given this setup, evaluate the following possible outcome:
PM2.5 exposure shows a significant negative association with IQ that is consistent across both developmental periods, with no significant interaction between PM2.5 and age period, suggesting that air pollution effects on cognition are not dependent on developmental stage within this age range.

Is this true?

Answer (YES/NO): NO